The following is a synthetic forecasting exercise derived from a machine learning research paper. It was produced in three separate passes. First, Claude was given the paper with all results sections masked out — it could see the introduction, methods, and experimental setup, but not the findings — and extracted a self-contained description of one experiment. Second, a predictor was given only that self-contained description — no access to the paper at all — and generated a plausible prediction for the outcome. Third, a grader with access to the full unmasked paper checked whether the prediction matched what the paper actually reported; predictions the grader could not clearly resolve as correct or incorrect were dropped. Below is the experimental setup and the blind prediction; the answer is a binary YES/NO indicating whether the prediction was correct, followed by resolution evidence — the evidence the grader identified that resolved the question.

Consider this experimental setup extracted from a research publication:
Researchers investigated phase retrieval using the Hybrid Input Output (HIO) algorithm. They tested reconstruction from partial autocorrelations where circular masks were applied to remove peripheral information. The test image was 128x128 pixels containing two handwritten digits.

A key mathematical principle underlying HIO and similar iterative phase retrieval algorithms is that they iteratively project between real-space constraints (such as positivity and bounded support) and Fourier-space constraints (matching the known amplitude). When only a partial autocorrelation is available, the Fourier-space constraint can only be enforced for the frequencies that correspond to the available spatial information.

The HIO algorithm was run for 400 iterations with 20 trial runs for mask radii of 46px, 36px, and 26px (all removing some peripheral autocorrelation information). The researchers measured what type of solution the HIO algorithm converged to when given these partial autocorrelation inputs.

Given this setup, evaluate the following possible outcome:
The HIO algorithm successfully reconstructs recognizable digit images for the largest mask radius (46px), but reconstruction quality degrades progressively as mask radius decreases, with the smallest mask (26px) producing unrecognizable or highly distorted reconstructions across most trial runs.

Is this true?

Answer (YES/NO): NO